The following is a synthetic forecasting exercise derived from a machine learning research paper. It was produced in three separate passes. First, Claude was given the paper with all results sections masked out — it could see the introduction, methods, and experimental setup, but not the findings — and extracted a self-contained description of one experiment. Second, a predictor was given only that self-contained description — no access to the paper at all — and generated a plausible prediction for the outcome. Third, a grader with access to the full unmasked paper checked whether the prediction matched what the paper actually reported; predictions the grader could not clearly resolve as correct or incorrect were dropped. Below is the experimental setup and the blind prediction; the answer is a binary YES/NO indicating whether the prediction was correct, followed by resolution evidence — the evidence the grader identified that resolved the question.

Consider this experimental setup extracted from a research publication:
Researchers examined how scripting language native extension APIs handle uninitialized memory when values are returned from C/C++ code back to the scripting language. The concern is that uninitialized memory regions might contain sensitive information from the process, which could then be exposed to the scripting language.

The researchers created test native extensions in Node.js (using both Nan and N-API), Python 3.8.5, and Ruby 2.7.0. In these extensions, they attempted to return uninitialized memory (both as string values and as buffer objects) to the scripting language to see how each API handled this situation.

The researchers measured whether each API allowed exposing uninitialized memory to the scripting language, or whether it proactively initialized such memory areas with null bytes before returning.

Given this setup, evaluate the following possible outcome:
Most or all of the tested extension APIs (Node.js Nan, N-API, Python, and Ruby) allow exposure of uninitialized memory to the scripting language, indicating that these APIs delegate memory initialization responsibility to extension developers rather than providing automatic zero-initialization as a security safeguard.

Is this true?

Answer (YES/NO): NO